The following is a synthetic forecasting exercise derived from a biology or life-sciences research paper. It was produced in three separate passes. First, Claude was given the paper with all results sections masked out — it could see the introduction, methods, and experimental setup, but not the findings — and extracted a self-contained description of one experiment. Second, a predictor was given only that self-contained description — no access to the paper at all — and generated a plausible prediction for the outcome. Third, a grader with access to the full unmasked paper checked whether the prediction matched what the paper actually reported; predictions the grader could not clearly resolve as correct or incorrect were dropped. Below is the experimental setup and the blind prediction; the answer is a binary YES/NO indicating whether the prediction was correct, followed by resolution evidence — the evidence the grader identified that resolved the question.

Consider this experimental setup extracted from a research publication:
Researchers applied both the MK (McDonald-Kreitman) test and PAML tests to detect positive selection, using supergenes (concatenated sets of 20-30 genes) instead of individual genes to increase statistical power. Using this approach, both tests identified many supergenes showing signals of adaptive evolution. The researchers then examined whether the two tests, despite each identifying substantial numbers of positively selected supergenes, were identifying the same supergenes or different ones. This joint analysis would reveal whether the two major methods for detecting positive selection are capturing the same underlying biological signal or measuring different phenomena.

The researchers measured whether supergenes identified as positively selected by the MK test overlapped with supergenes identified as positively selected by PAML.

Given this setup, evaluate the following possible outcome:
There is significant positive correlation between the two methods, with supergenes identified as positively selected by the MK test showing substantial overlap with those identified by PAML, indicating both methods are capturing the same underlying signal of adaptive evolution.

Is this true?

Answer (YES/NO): NO